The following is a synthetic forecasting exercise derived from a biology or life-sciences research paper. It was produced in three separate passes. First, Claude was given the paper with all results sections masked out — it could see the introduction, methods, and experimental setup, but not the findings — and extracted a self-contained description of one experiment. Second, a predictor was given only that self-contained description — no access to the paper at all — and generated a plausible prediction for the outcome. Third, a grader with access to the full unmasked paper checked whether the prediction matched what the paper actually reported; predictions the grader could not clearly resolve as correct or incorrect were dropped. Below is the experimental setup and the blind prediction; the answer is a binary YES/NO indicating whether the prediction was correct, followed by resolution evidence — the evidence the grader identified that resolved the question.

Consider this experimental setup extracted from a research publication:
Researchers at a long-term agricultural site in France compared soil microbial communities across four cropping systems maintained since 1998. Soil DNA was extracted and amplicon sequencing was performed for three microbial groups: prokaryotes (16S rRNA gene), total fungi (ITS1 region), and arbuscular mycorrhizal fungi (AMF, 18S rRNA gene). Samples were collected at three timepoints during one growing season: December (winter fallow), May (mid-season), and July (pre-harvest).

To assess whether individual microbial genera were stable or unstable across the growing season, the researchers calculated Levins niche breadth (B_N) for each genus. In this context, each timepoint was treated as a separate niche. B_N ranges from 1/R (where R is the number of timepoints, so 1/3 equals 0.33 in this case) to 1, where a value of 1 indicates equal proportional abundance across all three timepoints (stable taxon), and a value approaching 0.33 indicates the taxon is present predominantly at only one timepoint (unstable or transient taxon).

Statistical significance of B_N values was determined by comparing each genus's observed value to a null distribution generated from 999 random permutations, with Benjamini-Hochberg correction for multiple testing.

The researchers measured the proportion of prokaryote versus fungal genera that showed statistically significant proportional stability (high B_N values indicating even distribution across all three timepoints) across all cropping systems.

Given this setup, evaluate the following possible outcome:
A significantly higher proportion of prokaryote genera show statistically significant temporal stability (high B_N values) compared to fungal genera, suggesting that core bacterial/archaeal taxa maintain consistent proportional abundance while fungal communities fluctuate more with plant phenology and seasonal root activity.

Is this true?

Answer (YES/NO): YES